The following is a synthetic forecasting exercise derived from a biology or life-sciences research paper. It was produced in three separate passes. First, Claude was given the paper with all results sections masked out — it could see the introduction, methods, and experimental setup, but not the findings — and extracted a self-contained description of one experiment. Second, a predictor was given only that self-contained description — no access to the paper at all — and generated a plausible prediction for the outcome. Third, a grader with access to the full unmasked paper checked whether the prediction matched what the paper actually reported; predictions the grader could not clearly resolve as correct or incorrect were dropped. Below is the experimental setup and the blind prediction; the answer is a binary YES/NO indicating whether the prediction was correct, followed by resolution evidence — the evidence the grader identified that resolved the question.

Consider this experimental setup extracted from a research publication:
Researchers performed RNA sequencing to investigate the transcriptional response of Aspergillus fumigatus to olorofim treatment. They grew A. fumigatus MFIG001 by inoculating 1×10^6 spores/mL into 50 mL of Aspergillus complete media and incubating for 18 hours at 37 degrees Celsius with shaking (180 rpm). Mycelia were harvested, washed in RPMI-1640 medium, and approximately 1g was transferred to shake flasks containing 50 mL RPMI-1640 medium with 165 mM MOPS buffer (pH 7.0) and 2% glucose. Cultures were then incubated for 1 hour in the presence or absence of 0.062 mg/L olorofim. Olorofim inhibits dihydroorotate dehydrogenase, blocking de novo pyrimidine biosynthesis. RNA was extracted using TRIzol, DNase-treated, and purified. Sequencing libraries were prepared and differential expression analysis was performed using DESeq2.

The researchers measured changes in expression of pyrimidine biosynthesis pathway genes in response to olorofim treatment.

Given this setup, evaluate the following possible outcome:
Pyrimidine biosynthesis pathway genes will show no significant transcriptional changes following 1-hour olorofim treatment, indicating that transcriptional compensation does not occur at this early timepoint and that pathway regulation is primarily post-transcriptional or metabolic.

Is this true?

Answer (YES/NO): NO